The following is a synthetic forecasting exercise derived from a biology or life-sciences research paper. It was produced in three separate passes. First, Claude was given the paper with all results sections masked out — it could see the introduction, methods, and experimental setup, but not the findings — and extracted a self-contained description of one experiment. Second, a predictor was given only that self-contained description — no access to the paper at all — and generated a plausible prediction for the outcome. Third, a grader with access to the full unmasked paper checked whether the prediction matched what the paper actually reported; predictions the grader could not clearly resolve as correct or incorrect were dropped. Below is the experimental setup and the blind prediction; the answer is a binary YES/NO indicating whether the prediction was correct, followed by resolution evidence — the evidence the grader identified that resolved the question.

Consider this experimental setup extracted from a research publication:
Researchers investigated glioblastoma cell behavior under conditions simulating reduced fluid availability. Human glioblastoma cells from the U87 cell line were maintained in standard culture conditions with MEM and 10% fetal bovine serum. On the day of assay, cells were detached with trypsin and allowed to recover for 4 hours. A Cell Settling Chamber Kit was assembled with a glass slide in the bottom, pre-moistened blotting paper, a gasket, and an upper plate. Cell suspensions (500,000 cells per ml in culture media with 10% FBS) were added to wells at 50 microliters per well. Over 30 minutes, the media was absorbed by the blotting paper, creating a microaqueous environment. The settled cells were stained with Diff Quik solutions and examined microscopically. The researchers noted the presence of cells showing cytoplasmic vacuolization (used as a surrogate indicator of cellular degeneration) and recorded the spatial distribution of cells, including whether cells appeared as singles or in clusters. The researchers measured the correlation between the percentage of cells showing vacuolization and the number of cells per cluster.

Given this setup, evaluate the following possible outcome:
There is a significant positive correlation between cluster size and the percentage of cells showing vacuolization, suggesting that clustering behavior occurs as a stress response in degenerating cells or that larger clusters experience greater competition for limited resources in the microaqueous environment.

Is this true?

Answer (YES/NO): NO